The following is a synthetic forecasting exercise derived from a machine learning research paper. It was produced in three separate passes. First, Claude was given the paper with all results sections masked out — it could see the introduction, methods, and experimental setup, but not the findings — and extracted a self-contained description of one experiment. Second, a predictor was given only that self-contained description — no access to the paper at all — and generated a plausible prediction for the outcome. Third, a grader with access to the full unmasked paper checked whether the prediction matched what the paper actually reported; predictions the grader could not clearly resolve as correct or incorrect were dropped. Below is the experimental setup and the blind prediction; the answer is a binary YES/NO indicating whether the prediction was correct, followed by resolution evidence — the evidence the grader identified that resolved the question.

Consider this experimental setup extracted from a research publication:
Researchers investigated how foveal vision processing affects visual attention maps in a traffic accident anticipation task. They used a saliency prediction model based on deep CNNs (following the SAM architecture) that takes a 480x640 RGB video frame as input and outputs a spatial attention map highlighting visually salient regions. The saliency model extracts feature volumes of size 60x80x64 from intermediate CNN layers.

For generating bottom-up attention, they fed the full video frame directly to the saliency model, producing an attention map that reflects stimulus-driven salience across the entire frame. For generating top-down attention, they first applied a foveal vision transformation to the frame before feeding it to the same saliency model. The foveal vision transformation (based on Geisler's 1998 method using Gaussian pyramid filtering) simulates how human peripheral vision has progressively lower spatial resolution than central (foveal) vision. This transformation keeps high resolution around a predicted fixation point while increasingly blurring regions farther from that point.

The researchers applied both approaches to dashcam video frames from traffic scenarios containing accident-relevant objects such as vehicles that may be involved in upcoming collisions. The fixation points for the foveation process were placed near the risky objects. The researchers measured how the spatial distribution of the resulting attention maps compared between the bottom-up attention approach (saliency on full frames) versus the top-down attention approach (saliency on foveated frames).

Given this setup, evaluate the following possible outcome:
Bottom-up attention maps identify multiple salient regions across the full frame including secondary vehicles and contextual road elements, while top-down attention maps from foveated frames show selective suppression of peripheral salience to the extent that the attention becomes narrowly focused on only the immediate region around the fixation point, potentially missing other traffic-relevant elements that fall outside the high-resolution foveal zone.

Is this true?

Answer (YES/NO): NO